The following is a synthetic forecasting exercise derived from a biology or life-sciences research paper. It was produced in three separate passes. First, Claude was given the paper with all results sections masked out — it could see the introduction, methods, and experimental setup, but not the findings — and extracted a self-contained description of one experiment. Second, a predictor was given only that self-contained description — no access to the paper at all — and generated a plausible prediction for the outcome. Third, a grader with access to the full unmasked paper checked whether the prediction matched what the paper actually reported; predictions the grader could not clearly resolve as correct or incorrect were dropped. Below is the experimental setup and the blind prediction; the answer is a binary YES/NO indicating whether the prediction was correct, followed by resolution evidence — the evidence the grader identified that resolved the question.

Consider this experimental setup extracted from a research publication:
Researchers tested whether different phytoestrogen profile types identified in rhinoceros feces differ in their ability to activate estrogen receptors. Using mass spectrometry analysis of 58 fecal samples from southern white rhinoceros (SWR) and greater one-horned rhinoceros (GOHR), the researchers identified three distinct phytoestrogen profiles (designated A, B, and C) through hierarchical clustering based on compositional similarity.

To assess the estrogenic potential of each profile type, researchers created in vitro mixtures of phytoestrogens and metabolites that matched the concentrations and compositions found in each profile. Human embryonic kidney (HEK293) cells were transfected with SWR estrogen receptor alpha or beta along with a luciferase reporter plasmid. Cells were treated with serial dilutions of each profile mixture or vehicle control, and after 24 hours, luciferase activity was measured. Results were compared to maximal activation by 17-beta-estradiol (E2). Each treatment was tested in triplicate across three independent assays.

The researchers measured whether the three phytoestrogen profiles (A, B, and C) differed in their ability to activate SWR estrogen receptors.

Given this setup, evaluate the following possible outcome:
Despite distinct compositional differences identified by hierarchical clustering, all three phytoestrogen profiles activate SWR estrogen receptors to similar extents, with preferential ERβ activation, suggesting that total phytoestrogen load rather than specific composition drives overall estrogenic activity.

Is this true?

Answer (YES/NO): NO